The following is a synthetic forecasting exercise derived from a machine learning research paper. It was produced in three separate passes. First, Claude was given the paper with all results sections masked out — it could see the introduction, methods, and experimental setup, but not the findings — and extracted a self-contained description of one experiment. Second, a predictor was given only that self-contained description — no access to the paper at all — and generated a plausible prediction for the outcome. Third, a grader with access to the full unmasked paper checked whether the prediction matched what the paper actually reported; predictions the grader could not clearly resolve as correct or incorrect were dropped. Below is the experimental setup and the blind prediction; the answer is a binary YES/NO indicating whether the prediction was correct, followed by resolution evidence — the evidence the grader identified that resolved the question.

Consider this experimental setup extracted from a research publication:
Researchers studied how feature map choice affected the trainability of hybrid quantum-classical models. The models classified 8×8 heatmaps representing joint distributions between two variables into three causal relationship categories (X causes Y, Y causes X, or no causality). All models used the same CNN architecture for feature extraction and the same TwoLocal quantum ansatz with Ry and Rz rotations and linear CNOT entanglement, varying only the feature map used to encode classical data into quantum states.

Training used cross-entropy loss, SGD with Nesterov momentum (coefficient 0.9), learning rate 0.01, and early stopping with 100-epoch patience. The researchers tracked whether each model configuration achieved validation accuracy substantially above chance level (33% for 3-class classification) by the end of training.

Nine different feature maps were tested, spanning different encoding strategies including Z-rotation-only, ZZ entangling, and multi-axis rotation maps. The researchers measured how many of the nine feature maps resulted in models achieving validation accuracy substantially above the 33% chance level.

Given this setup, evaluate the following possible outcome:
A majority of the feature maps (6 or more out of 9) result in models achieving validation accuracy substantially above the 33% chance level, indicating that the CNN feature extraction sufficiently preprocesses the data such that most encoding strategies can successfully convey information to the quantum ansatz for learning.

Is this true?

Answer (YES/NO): NO